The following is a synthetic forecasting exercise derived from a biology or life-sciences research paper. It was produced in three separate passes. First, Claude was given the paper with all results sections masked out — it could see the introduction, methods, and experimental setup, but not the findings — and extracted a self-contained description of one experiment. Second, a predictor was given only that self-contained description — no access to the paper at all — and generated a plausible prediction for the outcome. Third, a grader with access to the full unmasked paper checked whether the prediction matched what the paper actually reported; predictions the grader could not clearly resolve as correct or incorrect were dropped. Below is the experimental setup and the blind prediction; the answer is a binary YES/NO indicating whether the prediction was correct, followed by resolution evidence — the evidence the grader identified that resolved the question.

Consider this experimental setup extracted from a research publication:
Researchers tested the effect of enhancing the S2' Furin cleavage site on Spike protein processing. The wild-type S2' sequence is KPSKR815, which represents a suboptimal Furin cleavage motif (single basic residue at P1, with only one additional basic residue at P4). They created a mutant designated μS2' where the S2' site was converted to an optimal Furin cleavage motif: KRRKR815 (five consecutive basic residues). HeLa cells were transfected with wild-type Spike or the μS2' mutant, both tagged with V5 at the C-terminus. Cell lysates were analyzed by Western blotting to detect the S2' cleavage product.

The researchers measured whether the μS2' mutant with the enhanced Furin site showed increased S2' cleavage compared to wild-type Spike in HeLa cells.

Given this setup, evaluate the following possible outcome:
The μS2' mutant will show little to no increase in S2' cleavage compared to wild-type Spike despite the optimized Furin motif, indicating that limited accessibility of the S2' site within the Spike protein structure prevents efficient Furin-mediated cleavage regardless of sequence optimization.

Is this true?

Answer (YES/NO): NO